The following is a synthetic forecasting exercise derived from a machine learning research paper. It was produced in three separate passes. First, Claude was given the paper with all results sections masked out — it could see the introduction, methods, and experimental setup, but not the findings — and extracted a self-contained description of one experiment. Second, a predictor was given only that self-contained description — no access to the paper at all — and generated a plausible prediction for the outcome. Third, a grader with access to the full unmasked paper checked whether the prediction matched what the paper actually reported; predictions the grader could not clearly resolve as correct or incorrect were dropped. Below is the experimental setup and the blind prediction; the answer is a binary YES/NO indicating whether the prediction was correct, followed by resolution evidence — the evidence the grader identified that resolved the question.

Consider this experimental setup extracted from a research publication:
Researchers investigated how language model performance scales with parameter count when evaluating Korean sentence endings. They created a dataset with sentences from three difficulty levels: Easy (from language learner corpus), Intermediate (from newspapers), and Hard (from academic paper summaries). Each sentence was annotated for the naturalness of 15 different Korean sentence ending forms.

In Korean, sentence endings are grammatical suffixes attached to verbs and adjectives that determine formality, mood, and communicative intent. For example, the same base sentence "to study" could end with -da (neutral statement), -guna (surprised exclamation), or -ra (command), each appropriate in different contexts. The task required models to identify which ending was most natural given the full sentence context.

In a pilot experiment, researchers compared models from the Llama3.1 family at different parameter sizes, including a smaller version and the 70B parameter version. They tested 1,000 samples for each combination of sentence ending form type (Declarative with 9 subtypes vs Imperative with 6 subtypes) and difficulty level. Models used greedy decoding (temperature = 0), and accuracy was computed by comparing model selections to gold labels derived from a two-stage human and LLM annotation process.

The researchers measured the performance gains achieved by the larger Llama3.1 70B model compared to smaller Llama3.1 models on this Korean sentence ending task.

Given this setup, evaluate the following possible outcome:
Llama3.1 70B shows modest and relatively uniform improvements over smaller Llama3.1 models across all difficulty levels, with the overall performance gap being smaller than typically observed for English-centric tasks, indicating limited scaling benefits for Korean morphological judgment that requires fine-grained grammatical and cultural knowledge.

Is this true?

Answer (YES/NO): NO